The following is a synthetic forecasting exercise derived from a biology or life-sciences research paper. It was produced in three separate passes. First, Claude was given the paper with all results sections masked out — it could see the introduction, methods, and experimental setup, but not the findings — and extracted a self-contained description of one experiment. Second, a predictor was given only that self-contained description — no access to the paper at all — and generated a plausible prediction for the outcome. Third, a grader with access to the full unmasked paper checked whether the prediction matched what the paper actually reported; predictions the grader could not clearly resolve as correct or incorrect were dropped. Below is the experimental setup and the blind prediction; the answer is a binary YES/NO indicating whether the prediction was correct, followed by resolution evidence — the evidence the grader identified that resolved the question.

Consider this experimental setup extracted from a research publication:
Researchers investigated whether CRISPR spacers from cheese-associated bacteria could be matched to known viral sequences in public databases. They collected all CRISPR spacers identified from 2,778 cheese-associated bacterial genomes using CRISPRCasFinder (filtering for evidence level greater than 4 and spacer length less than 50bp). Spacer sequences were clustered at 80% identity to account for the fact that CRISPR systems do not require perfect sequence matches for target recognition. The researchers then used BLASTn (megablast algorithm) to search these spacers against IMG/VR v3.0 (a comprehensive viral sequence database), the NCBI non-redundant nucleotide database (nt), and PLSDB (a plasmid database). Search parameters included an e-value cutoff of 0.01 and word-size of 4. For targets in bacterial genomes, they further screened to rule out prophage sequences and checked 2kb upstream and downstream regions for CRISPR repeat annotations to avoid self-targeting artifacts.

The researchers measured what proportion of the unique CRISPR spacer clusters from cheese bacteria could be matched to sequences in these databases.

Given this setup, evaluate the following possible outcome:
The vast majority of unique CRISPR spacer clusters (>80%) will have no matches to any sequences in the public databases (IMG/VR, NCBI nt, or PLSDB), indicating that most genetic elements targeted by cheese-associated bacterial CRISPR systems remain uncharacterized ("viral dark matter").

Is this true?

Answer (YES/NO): NO